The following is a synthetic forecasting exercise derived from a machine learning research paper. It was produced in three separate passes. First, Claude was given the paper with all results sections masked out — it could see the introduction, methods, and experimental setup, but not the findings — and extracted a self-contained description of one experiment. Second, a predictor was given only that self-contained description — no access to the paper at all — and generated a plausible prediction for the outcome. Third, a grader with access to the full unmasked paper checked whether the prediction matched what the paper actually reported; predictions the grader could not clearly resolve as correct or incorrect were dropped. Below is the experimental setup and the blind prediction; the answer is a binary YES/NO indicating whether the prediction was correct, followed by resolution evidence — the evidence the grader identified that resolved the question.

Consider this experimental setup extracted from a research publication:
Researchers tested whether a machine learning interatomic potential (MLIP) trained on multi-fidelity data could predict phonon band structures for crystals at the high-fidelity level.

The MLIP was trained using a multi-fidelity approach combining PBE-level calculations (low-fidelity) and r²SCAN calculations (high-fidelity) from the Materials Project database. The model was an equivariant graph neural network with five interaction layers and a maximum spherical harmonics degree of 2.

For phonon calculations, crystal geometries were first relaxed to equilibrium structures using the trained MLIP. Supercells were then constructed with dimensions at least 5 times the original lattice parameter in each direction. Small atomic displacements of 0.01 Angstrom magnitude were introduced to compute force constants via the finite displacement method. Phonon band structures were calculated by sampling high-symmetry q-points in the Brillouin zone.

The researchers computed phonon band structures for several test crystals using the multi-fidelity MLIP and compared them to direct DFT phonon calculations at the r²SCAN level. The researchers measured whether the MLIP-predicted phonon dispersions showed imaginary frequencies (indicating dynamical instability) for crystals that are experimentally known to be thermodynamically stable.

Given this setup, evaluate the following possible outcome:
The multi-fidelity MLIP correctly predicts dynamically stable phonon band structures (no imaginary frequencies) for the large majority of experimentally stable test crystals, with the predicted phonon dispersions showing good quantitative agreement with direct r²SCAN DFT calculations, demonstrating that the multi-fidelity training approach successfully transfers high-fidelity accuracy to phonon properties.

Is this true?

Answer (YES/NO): NO